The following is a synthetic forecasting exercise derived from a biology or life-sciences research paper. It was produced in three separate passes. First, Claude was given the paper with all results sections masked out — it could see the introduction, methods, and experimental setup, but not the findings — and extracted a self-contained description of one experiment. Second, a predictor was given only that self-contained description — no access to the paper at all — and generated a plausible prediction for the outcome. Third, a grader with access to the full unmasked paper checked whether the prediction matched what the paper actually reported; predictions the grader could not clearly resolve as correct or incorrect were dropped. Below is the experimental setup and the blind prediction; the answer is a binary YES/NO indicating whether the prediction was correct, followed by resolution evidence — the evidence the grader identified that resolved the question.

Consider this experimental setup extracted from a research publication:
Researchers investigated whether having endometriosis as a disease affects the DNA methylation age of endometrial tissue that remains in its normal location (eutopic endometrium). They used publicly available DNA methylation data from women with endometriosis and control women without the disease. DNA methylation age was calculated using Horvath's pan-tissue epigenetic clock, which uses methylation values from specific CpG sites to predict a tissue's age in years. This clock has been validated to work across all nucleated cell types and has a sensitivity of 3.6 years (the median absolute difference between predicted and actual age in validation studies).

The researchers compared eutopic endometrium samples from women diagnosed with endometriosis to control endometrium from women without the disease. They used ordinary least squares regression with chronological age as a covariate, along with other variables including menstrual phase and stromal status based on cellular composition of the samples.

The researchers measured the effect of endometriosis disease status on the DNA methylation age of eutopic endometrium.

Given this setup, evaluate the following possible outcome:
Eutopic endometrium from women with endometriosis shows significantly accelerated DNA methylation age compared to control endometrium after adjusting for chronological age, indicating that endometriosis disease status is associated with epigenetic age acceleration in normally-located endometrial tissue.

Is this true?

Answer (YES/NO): NO